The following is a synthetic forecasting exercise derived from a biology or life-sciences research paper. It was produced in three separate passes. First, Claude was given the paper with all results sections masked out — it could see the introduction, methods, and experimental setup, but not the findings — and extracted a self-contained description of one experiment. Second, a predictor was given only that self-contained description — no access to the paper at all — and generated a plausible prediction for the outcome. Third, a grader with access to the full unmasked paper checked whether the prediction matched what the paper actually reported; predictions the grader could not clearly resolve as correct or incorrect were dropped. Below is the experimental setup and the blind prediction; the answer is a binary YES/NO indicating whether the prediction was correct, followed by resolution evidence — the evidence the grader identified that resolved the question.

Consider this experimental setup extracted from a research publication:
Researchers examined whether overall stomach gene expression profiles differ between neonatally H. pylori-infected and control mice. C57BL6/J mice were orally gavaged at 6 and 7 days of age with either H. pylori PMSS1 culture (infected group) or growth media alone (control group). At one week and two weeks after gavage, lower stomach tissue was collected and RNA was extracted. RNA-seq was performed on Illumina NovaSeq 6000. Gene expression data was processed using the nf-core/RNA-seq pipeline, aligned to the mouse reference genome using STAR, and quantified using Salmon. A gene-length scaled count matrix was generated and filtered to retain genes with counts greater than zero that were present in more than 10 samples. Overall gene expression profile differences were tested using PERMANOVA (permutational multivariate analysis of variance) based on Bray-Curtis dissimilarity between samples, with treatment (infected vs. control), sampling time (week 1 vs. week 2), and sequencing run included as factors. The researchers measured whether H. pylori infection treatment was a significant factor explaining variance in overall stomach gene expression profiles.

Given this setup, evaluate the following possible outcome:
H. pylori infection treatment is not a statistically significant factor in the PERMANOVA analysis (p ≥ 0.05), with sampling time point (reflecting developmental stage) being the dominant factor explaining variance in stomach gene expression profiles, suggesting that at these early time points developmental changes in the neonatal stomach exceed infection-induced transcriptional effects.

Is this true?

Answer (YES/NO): NO